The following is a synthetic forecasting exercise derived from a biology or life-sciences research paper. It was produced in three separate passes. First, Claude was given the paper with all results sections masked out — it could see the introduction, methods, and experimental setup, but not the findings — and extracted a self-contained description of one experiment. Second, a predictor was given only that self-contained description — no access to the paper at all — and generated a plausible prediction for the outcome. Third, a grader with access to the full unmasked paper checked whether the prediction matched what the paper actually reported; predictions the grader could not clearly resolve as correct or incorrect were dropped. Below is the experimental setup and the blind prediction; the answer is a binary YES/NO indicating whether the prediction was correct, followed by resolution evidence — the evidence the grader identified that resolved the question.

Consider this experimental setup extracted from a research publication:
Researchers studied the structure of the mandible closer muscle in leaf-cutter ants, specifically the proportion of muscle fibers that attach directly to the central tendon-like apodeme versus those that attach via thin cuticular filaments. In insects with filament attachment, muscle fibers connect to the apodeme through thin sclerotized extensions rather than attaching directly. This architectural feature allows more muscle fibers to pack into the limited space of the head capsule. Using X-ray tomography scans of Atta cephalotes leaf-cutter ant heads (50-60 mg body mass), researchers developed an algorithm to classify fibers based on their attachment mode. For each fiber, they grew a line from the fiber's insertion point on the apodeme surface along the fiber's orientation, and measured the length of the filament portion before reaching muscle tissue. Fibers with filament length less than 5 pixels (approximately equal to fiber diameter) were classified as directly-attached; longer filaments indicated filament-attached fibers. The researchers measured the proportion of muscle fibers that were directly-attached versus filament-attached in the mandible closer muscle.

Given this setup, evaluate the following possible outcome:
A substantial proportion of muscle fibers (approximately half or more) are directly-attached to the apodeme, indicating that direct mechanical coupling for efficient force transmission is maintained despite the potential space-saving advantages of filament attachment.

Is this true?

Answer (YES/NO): NO